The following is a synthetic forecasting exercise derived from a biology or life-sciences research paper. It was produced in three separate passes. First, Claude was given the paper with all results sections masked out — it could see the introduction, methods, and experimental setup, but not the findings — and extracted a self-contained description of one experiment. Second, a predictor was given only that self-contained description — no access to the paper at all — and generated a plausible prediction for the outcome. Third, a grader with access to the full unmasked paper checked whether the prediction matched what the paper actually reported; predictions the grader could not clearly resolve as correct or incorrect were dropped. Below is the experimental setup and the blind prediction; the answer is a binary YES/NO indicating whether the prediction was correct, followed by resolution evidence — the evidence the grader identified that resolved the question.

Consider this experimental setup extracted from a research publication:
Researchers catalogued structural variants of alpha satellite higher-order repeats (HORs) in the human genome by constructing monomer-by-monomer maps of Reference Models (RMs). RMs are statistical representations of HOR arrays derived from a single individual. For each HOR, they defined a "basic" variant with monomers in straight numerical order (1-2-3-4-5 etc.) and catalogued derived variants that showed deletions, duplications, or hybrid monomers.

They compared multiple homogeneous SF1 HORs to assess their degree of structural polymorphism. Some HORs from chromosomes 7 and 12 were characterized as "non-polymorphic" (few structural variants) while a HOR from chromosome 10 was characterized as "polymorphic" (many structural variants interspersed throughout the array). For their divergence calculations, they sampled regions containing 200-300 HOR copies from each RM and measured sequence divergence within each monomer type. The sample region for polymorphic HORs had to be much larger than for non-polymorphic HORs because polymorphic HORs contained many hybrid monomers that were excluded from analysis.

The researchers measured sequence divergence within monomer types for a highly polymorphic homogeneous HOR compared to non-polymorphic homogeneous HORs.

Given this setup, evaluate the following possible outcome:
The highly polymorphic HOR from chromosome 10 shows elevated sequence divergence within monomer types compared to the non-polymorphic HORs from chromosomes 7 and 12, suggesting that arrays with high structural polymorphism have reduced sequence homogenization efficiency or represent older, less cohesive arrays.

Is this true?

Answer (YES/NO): YES